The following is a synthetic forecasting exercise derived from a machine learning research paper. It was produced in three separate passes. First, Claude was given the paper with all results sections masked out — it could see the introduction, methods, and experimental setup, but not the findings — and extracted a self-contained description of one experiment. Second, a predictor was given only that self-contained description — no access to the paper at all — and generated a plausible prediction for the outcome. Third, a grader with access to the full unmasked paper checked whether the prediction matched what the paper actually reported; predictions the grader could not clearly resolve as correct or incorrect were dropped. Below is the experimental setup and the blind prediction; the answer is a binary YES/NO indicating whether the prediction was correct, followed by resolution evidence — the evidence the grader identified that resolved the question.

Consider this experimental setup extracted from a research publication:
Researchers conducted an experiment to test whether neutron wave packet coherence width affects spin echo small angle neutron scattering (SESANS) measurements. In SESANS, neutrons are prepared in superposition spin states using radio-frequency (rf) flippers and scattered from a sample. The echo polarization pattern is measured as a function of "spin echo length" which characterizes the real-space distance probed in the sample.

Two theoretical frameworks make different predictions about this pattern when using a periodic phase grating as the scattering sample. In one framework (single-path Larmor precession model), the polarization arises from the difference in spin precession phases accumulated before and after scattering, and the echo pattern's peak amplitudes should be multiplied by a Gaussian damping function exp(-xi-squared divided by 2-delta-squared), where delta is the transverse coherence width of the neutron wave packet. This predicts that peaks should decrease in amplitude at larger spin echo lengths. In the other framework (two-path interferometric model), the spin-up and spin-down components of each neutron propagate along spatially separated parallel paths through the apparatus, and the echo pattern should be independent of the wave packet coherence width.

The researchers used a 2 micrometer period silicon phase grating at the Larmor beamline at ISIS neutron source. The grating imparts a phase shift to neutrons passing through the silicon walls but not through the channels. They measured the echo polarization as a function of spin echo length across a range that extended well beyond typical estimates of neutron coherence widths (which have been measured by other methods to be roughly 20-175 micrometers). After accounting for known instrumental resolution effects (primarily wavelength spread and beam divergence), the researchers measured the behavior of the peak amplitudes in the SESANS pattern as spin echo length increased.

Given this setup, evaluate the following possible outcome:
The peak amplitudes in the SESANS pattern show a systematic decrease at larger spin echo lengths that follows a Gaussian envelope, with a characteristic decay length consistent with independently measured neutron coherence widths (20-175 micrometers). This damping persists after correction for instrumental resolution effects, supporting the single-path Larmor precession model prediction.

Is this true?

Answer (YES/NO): NO